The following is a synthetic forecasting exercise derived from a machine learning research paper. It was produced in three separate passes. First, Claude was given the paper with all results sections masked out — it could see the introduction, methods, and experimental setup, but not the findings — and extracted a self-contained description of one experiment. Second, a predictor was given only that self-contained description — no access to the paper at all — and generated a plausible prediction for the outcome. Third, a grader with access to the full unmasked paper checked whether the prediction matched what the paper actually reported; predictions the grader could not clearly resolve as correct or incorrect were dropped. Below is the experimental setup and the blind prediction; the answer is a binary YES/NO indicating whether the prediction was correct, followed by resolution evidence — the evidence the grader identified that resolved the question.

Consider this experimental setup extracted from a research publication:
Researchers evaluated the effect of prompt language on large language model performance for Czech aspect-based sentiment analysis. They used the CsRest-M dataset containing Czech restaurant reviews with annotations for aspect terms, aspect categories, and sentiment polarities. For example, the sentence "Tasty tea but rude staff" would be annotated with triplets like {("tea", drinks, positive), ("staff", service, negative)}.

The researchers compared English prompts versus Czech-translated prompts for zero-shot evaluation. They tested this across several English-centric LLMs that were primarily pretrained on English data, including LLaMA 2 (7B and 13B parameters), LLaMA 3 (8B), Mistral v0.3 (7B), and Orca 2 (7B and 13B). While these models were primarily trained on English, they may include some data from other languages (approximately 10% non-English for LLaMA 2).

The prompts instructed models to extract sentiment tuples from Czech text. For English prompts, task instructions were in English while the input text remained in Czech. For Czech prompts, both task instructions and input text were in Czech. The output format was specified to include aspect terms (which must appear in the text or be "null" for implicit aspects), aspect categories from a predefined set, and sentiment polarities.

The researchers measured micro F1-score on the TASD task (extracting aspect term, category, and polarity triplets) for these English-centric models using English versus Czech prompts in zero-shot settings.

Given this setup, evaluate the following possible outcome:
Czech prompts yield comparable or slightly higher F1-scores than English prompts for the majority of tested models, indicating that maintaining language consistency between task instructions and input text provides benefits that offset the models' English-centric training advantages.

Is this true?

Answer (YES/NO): NO